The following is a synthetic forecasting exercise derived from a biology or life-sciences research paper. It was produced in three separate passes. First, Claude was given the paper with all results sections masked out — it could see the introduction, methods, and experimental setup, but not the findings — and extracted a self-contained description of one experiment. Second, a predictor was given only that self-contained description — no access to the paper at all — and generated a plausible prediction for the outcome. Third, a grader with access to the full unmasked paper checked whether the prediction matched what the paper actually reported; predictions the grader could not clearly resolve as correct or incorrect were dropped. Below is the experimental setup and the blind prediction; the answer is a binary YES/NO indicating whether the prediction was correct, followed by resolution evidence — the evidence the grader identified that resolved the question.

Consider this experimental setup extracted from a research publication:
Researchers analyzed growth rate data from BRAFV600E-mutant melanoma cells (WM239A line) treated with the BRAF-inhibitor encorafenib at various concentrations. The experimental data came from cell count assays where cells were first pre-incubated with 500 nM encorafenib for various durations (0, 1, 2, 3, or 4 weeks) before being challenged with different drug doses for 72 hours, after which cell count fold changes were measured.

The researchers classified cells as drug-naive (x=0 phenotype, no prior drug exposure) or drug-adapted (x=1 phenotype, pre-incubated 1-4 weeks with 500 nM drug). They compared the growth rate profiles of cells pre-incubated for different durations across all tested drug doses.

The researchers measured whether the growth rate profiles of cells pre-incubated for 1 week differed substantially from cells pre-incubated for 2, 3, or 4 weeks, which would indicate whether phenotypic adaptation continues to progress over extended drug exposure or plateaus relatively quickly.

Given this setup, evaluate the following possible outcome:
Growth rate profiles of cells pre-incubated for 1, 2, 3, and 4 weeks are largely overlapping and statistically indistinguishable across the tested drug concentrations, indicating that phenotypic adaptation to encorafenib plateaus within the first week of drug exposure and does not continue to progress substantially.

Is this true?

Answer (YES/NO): YES